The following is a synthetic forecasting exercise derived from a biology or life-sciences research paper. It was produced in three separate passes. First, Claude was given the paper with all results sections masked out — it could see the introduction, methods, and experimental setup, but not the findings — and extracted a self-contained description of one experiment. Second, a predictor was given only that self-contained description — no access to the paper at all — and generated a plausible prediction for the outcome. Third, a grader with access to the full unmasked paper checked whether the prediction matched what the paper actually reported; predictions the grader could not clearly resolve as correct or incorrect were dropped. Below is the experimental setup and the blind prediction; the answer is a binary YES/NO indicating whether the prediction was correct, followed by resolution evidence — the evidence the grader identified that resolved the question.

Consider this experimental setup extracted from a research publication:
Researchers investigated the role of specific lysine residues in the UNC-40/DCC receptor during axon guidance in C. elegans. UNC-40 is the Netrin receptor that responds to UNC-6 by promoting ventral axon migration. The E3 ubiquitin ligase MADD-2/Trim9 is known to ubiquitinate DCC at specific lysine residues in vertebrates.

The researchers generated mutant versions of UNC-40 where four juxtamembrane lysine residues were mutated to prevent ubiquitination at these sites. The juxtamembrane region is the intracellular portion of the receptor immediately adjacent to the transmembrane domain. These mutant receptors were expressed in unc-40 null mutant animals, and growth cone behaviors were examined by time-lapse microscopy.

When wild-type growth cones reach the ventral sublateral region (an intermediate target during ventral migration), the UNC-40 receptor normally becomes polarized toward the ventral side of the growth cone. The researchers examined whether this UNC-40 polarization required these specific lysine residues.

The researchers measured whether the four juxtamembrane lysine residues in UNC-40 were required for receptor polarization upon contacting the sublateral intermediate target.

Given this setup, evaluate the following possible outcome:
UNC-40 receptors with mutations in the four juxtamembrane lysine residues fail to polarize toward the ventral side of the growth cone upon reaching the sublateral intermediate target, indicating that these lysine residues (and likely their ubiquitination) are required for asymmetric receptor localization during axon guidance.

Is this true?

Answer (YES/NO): YES